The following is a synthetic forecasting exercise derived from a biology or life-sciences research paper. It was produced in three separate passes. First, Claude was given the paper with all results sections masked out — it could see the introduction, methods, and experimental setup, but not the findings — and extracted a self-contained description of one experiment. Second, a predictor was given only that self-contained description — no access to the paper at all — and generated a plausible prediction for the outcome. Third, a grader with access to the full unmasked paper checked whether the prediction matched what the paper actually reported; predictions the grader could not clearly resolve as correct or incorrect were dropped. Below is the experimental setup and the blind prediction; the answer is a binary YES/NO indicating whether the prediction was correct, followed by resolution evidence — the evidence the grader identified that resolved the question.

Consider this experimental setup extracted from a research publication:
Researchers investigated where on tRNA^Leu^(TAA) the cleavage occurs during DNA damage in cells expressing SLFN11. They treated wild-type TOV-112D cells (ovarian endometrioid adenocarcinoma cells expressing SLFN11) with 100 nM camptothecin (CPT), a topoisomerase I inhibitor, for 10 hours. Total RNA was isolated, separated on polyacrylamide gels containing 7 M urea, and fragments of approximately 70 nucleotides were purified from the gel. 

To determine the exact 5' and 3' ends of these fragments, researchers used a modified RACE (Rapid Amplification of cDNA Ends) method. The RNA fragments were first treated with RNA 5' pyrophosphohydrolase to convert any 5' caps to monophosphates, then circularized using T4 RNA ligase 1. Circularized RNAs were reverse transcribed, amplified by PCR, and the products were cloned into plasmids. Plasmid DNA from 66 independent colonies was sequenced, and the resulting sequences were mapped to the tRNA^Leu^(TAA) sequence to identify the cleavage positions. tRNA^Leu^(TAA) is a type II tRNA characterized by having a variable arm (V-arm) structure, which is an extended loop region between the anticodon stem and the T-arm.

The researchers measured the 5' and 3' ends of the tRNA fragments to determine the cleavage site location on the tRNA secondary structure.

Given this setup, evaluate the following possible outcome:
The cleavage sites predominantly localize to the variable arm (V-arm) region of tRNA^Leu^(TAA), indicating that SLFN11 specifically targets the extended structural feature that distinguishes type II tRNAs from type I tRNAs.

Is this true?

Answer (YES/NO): NO